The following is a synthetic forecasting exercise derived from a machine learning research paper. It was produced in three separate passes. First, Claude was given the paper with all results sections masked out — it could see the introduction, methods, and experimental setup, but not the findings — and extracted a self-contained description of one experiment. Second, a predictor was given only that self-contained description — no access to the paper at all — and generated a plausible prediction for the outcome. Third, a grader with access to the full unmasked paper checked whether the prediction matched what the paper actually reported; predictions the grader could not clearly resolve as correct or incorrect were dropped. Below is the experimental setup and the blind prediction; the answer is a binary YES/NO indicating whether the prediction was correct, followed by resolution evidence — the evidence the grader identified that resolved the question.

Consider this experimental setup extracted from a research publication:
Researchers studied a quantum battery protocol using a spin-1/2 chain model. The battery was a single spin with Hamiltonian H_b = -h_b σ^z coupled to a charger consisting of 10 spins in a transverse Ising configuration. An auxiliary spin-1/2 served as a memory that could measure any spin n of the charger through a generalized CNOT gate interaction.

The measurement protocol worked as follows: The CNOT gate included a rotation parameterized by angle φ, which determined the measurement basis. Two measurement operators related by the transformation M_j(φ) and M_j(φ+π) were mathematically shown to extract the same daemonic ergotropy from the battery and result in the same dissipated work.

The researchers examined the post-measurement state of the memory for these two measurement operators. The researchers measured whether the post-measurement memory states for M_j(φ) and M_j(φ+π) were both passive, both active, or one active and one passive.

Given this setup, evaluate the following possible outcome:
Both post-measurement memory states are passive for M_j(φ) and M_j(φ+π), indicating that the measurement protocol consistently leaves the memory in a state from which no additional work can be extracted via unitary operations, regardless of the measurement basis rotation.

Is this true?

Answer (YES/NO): NO